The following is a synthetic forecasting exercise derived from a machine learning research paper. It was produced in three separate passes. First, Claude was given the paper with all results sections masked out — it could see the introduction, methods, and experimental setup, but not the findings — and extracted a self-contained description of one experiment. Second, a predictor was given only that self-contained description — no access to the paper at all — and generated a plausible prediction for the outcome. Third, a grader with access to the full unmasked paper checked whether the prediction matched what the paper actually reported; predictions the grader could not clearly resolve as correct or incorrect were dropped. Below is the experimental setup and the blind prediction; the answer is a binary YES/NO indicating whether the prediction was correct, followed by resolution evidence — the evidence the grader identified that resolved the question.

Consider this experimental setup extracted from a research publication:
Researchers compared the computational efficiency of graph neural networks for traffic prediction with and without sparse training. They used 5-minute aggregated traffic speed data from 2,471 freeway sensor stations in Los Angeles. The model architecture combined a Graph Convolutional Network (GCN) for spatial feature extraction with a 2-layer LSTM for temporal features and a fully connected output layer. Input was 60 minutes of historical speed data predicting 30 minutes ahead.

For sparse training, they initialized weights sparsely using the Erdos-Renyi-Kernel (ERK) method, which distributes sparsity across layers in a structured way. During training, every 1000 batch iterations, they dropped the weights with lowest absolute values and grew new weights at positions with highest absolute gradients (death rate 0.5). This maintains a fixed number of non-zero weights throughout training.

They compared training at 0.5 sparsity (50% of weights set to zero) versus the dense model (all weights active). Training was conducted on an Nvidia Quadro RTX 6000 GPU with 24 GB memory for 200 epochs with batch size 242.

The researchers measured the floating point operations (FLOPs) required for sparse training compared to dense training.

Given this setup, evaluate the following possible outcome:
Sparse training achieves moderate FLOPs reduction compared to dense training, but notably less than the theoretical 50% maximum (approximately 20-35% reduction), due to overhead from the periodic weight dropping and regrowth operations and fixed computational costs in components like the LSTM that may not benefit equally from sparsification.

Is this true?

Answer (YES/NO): NO